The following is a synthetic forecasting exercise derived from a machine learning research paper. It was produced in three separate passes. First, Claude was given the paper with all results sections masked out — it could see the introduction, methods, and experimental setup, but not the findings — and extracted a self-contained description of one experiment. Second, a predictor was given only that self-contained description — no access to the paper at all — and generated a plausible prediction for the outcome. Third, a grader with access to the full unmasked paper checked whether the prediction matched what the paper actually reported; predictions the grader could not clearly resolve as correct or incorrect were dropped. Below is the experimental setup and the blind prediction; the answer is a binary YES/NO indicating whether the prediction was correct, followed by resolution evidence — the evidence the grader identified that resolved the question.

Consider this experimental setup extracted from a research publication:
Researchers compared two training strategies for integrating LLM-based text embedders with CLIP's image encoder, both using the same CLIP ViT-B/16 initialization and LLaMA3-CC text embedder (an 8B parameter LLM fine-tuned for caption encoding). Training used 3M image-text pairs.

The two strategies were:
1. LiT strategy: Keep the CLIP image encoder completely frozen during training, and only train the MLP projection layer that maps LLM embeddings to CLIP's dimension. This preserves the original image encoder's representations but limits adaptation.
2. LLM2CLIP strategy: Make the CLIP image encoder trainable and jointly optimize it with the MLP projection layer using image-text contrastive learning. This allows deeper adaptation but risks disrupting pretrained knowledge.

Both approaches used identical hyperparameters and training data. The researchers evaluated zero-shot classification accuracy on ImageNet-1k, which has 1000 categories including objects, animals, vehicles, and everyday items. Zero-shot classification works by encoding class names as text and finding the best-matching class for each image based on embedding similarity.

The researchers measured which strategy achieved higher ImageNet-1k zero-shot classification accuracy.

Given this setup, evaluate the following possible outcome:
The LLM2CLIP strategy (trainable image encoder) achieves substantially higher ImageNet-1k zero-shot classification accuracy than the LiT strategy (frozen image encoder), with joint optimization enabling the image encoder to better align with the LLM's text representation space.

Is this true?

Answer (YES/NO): NO